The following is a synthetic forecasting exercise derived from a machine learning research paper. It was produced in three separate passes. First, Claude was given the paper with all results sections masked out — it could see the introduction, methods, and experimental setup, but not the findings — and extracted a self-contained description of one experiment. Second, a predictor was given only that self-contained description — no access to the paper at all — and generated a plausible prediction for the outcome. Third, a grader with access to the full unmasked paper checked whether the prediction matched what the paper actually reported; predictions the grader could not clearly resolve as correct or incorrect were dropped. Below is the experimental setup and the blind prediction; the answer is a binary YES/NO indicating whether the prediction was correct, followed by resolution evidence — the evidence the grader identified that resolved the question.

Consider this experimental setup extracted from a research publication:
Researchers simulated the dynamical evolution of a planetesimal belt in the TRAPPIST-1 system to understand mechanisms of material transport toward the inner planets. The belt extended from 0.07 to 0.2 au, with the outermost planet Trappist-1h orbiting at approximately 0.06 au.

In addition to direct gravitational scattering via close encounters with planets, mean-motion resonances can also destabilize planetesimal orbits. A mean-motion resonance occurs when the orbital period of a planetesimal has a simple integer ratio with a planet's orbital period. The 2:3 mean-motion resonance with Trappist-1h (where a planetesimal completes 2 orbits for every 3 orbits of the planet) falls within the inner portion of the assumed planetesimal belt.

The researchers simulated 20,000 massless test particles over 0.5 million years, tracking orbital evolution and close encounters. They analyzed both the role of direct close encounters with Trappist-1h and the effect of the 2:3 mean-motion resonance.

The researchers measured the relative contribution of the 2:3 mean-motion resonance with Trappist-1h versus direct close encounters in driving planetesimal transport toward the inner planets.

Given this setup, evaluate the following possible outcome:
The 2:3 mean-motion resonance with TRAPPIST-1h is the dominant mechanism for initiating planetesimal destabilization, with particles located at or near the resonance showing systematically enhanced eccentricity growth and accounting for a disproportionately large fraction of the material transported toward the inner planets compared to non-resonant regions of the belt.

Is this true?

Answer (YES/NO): NO